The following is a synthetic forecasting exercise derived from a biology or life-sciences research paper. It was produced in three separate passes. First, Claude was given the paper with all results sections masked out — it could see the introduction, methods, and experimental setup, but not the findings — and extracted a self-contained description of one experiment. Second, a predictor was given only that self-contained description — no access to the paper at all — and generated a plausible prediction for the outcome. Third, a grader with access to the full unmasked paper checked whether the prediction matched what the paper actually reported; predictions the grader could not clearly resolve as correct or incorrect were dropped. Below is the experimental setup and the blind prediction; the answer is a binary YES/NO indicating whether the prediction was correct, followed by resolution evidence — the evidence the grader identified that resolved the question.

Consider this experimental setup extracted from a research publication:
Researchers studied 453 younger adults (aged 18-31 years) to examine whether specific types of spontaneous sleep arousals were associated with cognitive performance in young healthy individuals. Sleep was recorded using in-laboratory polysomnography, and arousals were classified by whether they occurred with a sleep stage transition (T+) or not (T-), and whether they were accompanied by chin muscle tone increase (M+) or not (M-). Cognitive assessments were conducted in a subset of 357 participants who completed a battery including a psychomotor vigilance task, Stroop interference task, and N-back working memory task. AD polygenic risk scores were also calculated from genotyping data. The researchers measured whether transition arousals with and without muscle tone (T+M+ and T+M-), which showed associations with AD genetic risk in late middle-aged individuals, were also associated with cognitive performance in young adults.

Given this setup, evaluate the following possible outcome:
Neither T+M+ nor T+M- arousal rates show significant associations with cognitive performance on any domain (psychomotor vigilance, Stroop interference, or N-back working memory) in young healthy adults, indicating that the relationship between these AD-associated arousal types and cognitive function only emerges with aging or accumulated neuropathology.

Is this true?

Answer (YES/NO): YES